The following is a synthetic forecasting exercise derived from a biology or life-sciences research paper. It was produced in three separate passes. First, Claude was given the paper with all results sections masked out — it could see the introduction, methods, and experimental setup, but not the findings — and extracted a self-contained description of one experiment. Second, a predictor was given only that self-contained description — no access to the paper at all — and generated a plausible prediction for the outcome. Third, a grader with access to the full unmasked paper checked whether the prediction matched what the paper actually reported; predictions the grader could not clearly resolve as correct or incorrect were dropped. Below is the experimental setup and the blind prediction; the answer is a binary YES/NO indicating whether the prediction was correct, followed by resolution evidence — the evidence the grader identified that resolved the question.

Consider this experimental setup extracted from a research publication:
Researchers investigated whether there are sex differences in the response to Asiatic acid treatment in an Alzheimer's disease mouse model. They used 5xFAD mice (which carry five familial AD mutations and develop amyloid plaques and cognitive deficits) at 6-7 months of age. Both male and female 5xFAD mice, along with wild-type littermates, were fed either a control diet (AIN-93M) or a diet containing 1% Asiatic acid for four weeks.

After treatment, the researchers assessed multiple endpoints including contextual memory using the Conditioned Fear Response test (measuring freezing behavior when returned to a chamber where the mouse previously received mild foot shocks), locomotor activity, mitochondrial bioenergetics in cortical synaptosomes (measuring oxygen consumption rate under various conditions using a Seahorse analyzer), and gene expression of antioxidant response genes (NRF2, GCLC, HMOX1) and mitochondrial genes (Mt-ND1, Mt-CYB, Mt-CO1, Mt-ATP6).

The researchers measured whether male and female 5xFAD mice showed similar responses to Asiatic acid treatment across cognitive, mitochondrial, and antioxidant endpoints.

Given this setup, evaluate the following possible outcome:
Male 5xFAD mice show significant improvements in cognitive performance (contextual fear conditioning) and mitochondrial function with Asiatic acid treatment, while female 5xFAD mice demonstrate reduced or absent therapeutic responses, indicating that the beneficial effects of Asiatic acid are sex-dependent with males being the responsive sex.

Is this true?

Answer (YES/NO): NO